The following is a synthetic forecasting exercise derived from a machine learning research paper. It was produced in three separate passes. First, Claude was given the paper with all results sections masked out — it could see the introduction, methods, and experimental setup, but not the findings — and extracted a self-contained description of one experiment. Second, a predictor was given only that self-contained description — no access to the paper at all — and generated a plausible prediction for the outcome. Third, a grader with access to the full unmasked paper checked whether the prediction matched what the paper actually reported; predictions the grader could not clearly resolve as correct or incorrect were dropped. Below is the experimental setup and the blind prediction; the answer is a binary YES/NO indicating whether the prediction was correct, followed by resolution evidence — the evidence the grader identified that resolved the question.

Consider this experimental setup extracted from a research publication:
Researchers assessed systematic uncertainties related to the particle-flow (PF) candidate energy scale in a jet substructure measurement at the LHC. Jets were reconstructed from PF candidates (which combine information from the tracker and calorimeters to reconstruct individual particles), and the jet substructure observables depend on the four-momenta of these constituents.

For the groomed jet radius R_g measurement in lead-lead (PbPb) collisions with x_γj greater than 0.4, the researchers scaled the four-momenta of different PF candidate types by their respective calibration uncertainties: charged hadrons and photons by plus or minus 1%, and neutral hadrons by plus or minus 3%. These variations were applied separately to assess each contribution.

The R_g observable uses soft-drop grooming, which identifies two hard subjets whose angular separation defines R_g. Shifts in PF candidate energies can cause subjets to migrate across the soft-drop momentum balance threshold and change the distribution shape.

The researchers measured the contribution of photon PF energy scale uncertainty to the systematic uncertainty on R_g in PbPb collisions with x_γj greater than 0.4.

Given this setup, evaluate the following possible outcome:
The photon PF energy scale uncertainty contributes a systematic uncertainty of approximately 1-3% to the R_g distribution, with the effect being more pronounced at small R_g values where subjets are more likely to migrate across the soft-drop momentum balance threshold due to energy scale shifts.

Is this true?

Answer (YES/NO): NO